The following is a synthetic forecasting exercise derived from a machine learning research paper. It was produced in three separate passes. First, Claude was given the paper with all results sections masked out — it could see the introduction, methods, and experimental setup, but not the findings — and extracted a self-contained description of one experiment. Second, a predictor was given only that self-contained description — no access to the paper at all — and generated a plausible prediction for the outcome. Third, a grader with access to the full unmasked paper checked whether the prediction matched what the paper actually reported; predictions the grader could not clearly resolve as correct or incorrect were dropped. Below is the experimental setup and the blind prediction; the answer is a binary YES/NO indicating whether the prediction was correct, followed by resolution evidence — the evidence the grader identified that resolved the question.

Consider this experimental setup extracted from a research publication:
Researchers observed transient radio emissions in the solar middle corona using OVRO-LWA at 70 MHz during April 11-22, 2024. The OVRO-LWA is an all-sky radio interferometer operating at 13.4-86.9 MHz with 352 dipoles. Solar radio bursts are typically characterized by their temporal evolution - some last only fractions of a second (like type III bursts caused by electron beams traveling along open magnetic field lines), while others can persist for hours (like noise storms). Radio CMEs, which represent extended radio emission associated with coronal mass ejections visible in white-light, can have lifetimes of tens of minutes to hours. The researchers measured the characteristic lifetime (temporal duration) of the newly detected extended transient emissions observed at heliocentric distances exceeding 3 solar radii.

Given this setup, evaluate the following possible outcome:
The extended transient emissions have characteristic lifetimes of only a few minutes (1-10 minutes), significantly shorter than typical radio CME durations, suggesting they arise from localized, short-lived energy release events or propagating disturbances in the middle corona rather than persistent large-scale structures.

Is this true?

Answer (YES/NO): YES